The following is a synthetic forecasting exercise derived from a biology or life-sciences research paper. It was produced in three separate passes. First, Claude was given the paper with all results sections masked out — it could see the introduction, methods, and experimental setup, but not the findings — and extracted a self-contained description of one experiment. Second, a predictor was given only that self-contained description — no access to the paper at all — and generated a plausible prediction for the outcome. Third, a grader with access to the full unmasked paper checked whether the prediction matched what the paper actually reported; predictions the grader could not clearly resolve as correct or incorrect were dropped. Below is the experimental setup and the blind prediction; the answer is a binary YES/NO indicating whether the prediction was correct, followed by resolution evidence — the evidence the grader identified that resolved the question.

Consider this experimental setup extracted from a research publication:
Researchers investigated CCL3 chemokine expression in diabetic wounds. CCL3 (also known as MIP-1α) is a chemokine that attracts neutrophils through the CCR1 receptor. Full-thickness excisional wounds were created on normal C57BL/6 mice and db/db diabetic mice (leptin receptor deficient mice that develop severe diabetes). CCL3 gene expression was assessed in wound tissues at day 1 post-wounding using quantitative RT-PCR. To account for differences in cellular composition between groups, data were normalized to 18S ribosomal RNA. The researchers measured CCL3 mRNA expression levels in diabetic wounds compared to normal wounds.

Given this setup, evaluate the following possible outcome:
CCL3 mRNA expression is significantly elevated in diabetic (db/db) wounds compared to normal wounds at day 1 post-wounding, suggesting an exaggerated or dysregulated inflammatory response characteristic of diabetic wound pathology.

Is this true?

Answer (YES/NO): NO